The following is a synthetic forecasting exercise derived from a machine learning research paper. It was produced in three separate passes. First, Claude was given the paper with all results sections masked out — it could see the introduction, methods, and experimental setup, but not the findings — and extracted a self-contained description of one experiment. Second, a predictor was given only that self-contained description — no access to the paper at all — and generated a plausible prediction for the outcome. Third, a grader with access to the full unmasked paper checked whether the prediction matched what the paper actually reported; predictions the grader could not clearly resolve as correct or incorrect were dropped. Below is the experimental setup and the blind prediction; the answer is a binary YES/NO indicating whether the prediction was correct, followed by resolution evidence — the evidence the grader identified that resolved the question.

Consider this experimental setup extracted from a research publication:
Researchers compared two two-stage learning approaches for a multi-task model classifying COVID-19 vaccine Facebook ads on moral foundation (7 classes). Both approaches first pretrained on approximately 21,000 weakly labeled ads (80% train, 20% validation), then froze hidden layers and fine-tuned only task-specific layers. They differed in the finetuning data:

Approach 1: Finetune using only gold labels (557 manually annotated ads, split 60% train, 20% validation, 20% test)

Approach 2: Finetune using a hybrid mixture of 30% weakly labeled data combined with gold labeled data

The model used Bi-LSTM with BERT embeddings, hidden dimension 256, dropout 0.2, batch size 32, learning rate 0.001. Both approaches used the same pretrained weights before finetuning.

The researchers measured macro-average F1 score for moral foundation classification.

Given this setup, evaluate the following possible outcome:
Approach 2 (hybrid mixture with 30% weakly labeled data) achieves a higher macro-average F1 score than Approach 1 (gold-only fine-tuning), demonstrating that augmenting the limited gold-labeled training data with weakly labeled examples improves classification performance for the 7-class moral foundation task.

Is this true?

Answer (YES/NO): YES